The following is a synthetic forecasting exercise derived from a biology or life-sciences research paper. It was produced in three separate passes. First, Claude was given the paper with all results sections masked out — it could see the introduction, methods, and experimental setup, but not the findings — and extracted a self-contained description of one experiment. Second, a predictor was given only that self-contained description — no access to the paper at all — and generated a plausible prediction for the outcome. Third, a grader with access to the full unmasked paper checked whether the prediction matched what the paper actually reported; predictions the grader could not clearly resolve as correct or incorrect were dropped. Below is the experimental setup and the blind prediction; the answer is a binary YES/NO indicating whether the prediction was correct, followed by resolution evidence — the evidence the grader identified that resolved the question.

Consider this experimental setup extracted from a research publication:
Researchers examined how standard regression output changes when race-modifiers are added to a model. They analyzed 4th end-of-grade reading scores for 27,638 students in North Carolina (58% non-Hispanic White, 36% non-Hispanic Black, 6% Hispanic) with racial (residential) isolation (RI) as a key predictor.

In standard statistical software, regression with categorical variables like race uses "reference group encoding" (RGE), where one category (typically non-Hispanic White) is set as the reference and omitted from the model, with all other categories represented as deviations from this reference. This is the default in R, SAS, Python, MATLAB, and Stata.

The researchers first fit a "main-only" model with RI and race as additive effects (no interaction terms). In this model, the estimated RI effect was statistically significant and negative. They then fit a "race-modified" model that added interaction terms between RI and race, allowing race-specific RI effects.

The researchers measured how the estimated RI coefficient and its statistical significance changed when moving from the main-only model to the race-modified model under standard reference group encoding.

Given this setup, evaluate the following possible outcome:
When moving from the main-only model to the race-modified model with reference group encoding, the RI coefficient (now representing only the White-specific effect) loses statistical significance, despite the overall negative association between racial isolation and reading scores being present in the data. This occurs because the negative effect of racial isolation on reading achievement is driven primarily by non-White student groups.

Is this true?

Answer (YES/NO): YES